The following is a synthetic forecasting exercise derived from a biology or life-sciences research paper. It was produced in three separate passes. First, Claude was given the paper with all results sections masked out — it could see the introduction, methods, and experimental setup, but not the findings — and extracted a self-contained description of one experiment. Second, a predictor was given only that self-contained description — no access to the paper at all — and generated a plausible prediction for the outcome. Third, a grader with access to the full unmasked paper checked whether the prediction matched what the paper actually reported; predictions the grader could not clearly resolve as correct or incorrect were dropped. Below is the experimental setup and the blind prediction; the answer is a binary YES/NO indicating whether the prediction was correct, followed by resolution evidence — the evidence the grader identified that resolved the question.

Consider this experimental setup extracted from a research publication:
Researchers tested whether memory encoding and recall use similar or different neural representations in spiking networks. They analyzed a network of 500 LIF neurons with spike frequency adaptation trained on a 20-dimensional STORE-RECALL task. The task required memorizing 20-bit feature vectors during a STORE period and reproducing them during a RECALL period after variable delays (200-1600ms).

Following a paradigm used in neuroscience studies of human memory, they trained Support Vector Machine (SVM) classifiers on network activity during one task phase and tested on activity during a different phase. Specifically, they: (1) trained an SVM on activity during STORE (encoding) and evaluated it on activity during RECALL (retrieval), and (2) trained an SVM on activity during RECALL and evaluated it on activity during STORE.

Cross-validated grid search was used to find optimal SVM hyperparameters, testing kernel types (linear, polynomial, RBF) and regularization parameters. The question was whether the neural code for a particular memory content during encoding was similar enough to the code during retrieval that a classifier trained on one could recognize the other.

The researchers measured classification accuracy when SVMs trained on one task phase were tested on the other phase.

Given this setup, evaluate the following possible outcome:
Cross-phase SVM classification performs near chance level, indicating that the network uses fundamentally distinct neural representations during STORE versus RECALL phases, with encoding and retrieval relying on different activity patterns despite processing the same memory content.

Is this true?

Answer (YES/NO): YES